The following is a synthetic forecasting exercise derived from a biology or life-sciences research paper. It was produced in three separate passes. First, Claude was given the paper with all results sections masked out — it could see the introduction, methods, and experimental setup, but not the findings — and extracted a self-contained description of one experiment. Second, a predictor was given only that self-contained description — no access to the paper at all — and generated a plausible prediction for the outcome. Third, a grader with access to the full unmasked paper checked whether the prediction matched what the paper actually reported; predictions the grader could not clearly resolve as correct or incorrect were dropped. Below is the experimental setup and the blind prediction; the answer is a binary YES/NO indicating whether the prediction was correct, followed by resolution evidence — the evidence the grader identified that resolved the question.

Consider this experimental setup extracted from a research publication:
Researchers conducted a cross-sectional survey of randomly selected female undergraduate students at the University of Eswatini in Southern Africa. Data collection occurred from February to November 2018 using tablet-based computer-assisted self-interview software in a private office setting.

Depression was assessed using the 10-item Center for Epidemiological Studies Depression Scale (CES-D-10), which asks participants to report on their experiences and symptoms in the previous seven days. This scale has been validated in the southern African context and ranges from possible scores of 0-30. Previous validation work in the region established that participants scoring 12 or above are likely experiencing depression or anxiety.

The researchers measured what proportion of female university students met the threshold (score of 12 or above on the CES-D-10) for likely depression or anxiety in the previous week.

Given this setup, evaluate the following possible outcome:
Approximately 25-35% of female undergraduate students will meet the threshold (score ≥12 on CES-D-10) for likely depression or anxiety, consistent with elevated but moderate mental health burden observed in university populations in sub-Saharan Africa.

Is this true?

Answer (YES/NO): NO